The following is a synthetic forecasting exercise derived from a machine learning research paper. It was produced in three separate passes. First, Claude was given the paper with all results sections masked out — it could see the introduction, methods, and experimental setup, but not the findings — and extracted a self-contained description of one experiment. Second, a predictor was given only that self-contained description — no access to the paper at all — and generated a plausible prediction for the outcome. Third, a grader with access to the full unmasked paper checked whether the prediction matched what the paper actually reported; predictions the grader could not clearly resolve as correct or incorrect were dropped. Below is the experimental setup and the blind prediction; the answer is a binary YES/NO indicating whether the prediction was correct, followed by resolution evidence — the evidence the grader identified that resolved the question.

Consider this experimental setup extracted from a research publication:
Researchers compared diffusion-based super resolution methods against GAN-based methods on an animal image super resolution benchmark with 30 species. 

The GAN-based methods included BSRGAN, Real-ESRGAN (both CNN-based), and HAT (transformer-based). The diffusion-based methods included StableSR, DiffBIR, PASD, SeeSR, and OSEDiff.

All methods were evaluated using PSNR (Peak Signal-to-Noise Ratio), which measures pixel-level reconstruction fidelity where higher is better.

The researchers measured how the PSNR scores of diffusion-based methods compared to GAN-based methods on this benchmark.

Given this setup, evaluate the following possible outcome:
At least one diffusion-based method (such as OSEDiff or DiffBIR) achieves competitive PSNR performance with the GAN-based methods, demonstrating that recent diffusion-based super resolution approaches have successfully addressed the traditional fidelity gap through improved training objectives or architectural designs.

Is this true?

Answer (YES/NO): NO